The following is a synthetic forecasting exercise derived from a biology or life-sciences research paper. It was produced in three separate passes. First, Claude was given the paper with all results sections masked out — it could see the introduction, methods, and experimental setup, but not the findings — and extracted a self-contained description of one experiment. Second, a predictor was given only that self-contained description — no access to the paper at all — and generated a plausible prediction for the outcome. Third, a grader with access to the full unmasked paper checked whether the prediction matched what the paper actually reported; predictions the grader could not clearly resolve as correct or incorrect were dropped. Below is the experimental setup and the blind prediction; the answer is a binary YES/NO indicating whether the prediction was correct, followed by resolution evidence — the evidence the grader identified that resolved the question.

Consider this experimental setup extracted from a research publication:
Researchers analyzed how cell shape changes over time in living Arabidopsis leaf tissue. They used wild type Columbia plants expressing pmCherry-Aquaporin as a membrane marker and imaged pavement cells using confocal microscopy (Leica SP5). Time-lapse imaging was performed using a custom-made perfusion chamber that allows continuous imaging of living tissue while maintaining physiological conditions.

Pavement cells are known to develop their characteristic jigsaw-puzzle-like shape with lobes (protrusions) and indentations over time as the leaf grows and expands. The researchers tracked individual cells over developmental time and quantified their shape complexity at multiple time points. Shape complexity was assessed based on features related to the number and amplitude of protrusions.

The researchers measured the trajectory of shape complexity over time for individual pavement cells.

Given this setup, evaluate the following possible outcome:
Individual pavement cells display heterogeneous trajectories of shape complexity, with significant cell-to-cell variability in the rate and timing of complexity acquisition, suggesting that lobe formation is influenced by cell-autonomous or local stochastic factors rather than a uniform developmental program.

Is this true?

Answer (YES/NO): YES